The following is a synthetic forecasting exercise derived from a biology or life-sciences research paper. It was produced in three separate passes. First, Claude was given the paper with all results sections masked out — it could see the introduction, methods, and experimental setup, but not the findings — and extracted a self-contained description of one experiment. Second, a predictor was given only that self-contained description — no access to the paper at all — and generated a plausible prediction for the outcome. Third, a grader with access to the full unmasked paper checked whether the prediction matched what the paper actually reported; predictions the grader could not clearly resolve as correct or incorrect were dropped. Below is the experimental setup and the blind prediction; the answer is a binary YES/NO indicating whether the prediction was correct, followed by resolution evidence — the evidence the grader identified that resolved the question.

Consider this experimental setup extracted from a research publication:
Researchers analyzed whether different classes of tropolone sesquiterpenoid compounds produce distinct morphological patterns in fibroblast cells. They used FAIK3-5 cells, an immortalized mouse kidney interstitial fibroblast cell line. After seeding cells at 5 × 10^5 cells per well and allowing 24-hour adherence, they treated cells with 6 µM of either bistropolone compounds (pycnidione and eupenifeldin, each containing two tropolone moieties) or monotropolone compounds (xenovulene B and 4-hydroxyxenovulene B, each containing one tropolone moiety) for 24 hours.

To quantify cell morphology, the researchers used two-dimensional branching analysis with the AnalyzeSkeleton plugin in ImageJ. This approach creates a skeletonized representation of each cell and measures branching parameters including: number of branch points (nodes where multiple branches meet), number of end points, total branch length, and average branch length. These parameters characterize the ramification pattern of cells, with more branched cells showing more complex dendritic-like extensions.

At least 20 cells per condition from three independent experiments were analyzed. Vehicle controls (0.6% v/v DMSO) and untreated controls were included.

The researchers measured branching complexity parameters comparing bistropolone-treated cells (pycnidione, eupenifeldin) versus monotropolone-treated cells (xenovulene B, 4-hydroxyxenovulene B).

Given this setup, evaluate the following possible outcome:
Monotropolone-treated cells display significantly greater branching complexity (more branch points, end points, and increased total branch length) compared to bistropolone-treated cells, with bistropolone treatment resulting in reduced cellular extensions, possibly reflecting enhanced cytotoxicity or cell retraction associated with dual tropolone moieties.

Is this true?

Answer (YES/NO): NO